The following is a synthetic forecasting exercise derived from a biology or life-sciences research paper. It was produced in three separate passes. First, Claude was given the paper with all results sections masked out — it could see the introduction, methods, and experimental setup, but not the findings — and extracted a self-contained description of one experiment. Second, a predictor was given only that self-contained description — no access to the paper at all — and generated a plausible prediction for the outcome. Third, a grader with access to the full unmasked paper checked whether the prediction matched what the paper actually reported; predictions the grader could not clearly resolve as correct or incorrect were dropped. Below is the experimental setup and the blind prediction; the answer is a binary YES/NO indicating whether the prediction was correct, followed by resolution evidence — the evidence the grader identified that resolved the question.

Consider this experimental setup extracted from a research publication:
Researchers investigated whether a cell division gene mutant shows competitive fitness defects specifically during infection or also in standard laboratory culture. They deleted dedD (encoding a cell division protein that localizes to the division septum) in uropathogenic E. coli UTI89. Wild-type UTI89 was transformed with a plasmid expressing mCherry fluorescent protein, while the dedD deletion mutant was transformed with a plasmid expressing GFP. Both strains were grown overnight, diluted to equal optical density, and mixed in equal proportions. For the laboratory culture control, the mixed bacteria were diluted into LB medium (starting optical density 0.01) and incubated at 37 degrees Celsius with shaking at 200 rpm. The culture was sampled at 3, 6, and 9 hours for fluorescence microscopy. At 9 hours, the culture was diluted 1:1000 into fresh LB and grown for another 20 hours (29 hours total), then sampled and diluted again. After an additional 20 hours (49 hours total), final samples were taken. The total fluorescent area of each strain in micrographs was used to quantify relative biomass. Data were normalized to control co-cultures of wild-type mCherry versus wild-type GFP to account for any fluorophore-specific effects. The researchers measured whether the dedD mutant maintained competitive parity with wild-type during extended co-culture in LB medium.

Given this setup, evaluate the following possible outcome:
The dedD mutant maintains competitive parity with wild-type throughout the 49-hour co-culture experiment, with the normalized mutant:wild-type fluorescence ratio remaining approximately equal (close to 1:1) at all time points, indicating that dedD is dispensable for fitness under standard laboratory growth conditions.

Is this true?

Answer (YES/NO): NO